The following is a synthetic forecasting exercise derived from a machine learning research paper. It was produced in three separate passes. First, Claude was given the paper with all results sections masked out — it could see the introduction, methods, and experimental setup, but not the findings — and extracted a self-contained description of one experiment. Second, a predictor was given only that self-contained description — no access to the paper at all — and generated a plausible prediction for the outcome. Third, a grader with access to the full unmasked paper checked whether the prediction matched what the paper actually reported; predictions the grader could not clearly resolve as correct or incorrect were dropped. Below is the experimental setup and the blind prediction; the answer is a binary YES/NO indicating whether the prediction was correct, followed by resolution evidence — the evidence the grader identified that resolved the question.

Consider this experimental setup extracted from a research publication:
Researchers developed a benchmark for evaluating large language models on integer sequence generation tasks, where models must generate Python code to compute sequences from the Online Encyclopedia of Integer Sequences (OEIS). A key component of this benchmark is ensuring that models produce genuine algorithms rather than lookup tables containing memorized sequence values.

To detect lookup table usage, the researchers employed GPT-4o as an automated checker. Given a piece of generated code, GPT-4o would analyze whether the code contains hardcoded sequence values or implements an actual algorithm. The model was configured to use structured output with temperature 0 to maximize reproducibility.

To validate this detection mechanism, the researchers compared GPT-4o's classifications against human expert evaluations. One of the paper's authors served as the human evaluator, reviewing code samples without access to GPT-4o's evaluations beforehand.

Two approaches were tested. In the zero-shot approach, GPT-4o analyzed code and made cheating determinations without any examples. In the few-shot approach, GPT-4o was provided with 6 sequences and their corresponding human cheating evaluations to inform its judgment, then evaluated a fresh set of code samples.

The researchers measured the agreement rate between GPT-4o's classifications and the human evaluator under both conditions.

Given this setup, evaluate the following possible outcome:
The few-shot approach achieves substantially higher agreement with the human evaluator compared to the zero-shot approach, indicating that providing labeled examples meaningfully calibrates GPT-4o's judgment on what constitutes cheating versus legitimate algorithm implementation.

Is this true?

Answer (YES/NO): YES